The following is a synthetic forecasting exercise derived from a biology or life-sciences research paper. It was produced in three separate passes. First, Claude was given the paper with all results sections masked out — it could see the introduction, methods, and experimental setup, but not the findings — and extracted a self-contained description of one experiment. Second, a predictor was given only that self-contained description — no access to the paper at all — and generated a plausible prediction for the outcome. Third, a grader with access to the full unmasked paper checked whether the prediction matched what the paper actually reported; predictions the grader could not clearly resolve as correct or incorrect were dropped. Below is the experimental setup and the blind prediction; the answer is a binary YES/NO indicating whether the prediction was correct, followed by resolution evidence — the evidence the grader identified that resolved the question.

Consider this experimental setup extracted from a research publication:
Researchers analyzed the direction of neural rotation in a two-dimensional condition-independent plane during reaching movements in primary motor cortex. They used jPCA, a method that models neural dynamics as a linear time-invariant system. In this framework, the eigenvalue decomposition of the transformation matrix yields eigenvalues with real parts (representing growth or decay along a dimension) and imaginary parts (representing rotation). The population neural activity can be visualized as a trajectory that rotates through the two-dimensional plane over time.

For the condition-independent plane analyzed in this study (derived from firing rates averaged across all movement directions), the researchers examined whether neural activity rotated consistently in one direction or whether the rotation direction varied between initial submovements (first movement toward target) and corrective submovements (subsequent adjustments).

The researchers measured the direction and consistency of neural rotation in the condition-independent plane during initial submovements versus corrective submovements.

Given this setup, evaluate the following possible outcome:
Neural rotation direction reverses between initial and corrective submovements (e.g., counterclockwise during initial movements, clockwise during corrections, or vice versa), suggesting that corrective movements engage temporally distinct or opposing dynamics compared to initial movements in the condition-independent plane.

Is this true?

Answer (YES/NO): NO